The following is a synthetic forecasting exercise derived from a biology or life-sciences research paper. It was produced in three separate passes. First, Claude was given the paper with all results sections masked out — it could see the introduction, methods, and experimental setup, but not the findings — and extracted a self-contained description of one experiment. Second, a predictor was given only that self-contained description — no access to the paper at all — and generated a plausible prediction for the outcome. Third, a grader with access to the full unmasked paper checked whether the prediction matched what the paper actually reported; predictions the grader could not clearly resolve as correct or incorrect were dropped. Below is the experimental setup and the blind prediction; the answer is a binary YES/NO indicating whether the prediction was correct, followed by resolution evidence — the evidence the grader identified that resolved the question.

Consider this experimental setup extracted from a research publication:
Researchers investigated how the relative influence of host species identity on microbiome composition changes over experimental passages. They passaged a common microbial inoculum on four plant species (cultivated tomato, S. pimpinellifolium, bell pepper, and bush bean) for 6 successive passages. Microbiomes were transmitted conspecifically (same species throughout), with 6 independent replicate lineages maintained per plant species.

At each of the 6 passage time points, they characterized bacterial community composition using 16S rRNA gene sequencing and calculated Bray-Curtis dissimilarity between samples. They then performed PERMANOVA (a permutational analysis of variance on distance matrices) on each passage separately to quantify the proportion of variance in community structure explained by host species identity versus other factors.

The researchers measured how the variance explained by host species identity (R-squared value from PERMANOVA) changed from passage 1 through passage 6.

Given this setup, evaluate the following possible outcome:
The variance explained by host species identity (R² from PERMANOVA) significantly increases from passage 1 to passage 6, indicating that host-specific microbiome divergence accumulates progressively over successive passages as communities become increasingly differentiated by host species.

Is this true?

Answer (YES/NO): NO